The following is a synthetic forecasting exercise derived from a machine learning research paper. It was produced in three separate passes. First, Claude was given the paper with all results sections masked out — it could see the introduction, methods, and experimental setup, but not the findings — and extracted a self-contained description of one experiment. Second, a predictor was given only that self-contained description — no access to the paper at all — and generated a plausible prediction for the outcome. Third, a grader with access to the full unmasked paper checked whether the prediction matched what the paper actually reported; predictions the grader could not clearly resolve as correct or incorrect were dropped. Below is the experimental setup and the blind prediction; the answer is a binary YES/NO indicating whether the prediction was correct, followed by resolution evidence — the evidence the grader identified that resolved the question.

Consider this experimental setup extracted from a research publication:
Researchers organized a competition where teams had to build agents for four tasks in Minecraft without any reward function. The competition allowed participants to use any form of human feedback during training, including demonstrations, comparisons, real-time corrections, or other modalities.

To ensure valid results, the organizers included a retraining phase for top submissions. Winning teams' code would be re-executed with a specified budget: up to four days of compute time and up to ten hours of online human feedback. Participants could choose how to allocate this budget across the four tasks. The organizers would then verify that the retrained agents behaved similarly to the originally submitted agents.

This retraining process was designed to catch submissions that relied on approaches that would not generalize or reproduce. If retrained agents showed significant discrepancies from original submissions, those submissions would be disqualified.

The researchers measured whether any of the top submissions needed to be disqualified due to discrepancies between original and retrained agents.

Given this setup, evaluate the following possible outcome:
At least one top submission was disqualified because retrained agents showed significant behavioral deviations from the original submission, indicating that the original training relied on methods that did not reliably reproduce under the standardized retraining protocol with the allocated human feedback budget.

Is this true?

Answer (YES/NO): NO